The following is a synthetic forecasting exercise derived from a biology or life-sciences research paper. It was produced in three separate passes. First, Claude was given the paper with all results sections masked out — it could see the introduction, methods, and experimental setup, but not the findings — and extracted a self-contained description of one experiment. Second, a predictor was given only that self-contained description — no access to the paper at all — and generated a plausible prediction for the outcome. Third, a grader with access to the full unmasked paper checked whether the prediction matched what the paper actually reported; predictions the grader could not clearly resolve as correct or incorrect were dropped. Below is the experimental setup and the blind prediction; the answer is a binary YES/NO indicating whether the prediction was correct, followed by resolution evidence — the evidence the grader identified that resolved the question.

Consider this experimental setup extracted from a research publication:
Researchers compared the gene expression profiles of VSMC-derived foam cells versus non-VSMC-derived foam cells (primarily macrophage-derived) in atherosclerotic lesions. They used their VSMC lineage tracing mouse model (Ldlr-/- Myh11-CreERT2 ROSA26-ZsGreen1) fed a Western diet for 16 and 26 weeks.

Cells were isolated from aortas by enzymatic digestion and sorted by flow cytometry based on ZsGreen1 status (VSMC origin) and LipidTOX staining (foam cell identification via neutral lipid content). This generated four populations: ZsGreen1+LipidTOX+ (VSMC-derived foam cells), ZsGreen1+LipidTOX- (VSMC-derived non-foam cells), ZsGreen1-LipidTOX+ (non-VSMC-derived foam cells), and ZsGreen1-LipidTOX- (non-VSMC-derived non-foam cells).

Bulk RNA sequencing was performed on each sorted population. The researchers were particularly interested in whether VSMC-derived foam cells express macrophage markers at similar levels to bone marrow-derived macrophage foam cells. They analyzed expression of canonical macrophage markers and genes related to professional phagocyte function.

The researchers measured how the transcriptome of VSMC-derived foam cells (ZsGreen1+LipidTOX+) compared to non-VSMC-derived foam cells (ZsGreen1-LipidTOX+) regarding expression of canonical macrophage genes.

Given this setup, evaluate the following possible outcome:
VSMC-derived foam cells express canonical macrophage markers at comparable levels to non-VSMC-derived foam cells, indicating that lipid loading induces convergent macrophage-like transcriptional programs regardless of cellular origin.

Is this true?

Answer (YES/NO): NO